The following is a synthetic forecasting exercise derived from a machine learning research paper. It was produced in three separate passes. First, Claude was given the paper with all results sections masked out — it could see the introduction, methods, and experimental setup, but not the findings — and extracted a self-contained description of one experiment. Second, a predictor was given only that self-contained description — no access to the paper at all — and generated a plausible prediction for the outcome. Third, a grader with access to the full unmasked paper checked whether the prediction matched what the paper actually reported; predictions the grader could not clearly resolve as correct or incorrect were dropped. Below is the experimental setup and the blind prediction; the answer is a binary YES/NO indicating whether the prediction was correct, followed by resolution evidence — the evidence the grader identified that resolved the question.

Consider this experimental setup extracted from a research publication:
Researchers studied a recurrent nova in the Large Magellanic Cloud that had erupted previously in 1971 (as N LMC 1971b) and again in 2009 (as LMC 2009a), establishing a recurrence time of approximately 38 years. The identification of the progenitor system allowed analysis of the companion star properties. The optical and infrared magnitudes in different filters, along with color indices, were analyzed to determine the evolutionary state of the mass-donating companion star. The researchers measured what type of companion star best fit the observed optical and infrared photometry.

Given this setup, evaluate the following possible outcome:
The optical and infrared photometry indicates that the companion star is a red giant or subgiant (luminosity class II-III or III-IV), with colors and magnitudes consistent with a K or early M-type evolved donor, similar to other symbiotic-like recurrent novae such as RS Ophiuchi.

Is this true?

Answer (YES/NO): NO